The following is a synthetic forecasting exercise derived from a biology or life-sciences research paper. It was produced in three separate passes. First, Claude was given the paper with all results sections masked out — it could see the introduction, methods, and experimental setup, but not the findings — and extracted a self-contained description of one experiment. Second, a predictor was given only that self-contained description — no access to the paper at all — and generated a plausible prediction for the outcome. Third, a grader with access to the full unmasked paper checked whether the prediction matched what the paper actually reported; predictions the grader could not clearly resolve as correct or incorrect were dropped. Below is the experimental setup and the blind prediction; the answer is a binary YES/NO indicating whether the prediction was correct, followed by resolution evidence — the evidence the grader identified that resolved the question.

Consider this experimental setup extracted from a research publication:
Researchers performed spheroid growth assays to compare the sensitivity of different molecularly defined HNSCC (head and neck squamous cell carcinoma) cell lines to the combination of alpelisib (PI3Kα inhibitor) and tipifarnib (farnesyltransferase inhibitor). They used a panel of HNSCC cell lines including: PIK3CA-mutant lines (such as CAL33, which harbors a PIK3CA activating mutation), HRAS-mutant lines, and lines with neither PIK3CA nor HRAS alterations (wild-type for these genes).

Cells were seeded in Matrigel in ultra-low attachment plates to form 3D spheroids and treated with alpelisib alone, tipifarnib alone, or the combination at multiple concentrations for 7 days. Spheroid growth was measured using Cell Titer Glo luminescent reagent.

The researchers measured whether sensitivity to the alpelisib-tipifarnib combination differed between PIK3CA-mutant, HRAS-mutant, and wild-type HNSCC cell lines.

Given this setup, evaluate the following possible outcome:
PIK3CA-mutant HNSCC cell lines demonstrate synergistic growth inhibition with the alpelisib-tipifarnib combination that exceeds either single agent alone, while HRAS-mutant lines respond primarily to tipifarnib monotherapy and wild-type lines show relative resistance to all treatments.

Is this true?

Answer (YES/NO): NO